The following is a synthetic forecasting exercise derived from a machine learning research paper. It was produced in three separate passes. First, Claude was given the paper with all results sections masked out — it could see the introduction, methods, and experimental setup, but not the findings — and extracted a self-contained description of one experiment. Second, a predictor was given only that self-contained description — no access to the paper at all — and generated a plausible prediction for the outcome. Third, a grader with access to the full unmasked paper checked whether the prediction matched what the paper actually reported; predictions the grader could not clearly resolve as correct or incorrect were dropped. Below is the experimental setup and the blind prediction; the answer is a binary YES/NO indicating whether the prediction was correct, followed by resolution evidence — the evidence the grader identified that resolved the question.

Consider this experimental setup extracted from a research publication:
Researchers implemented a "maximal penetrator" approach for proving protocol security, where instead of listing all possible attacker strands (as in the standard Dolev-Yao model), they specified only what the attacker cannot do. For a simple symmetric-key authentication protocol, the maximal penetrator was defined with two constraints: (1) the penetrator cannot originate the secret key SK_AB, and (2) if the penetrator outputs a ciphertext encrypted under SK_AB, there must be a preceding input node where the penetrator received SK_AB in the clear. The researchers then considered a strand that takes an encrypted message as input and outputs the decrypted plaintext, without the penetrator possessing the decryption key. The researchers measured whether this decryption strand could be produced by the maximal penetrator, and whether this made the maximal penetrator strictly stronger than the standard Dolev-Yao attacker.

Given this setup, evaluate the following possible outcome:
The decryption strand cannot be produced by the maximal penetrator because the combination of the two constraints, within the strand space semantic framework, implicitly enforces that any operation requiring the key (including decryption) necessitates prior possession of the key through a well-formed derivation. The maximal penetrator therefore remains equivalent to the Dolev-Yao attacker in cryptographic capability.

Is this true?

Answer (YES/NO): NO